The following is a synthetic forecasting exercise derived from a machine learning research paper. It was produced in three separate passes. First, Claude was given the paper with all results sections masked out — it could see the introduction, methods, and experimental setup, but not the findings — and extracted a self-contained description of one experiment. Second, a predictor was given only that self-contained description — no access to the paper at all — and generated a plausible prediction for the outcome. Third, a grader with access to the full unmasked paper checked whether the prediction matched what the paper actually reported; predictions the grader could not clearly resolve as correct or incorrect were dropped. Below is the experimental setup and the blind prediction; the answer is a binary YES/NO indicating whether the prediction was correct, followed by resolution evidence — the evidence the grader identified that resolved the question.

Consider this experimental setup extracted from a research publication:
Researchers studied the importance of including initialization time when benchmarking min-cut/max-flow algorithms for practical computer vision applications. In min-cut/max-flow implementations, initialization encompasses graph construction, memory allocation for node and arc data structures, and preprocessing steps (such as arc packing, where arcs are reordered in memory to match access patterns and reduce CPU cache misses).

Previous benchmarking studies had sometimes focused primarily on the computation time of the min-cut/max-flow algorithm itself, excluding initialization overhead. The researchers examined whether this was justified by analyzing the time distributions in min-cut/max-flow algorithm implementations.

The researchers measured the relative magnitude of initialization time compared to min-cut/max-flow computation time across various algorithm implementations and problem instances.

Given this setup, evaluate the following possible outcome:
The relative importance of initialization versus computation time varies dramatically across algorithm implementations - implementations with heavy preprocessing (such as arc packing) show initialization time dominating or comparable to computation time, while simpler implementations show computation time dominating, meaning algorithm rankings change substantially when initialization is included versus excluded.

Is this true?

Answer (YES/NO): YES